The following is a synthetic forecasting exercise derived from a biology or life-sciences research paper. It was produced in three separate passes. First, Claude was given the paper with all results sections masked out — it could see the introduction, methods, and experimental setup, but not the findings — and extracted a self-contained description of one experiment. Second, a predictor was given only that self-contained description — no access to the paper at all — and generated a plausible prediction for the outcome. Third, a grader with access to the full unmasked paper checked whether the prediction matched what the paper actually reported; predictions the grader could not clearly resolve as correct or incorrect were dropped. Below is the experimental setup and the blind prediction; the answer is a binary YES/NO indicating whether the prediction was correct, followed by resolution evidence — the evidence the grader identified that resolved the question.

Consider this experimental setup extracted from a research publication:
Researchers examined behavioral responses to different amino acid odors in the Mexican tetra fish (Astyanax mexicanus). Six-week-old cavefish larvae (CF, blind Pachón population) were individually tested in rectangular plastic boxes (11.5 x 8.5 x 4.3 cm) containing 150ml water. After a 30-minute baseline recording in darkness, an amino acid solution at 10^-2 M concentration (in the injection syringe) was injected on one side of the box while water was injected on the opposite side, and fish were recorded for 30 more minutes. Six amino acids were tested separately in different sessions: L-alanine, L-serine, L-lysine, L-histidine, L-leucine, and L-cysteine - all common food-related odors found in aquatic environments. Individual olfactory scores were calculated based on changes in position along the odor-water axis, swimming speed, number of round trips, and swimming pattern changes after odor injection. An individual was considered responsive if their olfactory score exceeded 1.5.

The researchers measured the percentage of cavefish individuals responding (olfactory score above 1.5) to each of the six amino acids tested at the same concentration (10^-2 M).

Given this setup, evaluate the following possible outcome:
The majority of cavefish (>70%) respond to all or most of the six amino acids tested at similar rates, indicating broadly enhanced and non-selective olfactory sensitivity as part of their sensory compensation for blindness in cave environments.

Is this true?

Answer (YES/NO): NO